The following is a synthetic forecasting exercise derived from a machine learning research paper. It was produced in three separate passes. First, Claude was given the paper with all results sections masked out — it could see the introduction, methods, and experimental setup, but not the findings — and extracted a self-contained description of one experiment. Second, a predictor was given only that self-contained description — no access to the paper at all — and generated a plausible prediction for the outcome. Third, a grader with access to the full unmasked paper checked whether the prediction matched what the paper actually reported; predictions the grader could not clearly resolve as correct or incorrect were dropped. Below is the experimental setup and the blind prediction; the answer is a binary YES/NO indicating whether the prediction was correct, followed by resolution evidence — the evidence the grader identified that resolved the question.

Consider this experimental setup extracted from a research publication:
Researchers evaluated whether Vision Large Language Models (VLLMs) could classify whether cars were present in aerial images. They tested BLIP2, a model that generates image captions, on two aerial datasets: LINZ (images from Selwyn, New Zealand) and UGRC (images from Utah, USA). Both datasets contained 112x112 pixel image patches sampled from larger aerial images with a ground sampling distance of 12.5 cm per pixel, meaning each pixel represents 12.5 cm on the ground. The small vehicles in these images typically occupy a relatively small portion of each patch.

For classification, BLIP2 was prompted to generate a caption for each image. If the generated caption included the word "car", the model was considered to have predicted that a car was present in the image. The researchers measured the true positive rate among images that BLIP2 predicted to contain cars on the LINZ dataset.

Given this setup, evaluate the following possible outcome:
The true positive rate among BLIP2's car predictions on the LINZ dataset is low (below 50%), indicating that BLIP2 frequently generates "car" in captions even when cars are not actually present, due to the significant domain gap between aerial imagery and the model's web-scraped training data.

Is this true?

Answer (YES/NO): YES